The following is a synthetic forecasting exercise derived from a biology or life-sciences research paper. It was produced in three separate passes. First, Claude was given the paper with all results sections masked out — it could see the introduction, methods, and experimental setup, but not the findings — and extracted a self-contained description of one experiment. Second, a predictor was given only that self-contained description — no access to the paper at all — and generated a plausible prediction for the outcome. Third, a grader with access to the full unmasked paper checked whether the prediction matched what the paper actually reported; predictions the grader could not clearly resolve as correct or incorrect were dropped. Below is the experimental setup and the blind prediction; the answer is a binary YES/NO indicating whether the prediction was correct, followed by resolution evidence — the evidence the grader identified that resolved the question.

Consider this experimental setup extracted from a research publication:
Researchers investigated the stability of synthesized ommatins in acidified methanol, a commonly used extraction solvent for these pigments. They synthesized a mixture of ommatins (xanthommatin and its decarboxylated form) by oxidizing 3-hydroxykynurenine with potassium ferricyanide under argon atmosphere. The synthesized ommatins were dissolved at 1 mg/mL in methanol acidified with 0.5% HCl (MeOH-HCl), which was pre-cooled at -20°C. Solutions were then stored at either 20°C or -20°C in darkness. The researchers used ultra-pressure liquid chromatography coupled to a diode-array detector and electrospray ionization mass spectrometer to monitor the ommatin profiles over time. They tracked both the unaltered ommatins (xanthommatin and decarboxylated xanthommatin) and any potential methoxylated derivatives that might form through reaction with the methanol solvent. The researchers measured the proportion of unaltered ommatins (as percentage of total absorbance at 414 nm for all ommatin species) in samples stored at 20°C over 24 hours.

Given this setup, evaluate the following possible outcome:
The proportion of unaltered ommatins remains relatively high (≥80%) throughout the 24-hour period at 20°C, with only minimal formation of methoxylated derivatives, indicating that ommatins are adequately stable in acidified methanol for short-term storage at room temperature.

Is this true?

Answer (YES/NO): NO